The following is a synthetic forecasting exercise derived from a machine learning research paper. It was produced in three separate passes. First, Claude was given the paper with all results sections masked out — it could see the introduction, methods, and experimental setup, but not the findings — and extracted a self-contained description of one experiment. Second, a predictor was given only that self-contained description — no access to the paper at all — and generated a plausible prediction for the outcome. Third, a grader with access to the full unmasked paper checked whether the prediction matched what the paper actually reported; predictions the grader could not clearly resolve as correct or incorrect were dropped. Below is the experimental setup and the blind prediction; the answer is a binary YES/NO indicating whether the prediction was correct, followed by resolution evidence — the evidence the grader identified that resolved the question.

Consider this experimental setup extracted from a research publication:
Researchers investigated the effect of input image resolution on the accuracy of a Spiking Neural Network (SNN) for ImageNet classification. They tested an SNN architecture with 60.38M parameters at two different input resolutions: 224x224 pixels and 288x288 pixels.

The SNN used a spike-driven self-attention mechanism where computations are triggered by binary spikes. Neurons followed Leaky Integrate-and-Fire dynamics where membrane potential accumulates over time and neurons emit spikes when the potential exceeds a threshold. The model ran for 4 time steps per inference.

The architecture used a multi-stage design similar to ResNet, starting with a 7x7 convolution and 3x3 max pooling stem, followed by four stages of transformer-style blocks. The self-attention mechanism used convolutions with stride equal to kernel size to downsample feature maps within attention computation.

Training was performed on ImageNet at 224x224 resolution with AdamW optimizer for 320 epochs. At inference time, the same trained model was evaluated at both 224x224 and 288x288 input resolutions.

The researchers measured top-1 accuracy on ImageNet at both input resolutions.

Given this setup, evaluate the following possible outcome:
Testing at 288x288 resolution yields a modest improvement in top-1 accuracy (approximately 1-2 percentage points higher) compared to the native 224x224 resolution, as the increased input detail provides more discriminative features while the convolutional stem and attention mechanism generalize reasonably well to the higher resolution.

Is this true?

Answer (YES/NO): NO